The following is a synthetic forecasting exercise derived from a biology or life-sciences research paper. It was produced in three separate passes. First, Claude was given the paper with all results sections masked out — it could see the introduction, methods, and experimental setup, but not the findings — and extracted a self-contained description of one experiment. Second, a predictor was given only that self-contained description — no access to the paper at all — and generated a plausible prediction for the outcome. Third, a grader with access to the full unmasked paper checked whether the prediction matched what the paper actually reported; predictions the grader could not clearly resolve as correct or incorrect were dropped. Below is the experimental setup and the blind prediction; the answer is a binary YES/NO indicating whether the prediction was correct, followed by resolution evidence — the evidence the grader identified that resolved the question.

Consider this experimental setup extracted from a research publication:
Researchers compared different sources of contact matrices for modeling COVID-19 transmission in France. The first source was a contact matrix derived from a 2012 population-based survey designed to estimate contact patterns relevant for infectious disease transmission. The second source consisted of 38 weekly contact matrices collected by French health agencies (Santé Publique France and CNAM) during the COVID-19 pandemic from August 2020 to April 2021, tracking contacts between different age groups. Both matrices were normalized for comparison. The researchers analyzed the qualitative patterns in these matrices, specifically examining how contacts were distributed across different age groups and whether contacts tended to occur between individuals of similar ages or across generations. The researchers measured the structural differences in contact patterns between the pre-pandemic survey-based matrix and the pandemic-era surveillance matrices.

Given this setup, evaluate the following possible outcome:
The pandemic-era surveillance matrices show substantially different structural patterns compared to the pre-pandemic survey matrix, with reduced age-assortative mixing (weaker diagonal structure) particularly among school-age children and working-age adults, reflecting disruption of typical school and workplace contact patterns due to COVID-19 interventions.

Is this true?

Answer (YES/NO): NO